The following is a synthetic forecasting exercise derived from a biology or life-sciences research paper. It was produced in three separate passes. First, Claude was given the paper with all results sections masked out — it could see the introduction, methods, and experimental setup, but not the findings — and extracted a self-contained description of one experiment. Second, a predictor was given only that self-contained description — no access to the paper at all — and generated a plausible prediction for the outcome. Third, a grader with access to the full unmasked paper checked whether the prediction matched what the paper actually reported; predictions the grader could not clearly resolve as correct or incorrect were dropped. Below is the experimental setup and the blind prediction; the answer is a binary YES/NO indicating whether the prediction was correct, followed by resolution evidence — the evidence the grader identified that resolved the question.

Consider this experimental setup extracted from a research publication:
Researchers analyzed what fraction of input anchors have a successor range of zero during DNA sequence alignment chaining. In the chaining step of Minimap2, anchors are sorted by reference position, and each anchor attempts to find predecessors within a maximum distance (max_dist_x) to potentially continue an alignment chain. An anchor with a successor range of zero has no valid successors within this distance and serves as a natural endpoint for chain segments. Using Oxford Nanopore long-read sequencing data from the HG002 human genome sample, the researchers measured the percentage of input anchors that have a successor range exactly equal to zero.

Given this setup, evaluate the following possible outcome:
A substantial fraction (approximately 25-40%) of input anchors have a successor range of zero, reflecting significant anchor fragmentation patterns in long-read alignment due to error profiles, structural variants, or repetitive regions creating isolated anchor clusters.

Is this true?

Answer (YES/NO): NO